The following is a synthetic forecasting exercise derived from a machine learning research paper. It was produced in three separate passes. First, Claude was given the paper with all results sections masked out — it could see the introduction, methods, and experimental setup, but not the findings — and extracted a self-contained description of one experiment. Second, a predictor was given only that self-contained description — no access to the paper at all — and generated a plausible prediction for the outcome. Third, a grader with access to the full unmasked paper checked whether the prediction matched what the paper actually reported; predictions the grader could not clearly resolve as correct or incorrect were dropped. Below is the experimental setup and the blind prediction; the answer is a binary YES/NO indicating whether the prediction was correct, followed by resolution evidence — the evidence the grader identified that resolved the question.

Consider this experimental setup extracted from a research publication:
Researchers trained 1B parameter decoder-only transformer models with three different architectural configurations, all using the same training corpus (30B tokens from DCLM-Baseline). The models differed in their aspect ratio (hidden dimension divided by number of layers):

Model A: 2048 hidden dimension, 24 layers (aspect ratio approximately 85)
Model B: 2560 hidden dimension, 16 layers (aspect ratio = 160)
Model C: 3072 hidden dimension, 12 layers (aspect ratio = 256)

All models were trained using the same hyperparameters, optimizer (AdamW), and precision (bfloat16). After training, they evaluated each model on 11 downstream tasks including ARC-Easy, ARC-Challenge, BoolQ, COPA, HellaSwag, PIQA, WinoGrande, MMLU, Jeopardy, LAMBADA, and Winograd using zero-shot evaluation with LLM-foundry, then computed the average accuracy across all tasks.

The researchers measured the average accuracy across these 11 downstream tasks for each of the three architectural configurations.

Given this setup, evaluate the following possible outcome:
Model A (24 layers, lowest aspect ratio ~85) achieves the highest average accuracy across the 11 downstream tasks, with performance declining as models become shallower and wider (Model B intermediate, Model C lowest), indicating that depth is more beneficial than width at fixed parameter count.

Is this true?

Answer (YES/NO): NO